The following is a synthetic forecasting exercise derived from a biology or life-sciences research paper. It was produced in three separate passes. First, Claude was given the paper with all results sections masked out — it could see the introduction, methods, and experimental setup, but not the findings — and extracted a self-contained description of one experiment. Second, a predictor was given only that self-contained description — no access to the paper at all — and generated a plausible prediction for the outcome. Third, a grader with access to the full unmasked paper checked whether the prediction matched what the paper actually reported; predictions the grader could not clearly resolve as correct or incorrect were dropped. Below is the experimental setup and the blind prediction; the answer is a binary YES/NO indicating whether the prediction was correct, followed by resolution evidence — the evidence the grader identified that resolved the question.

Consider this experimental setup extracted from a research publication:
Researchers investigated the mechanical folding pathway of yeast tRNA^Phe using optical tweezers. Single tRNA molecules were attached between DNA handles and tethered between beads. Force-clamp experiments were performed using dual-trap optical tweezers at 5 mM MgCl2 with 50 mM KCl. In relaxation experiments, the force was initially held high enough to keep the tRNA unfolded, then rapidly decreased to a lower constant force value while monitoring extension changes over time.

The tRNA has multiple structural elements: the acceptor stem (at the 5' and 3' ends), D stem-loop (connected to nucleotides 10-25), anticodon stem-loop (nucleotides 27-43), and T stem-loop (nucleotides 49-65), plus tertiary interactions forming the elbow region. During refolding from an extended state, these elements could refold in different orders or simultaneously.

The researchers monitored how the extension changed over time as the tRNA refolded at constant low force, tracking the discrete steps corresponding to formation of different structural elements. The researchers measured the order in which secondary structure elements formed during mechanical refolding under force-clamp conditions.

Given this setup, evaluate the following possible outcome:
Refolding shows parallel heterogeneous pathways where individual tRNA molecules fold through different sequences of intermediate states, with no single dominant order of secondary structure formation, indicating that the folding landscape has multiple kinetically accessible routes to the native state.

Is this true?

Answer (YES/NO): NO